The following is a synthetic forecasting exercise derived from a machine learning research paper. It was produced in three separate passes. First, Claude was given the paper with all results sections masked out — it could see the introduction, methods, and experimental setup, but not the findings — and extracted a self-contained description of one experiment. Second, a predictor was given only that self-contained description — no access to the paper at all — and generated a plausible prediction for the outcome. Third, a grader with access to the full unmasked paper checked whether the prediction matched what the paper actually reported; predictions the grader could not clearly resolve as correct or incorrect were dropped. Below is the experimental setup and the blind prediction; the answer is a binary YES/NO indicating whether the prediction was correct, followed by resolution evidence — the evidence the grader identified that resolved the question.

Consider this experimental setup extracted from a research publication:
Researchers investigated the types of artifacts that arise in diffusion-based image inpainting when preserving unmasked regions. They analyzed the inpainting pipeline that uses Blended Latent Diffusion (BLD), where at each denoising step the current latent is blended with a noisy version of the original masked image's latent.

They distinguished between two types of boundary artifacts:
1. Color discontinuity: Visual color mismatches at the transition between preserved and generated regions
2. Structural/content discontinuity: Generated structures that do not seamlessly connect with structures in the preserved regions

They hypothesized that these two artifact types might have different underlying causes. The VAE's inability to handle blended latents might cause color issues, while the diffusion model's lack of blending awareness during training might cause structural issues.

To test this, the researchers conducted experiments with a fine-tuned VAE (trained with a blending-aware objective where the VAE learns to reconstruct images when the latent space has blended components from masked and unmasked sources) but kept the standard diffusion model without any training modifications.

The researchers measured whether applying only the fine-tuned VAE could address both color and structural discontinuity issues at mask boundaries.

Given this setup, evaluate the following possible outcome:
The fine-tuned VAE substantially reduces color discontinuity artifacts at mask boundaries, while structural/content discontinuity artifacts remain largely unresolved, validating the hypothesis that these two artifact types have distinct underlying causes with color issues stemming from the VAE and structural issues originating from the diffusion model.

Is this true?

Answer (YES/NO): YES